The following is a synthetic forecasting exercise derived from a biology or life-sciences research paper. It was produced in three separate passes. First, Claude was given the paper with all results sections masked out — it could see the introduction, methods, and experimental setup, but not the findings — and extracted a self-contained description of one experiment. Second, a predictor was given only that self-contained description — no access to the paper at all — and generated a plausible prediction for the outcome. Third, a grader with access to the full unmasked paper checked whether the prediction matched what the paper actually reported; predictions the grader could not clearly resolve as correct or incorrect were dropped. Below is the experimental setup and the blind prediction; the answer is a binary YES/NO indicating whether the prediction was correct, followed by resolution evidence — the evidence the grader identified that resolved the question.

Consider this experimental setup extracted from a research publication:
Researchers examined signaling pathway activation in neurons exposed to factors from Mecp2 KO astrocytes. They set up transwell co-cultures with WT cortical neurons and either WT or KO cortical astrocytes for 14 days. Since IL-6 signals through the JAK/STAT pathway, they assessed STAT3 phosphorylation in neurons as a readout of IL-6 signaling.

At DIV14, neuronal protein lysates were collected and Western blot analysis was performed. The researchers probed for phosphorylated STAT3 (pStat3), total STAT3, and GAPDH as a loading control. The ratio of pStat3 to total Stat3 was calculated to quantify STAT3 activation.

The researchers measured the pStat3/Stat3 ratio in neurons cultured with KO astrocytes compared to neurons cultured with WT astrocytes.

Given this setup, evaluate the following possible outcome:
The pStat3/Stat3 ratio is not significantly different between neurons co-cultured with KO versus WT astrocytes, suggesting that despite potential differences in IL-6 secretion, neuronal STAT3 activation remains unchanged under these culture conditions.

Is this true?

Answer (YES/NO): NO